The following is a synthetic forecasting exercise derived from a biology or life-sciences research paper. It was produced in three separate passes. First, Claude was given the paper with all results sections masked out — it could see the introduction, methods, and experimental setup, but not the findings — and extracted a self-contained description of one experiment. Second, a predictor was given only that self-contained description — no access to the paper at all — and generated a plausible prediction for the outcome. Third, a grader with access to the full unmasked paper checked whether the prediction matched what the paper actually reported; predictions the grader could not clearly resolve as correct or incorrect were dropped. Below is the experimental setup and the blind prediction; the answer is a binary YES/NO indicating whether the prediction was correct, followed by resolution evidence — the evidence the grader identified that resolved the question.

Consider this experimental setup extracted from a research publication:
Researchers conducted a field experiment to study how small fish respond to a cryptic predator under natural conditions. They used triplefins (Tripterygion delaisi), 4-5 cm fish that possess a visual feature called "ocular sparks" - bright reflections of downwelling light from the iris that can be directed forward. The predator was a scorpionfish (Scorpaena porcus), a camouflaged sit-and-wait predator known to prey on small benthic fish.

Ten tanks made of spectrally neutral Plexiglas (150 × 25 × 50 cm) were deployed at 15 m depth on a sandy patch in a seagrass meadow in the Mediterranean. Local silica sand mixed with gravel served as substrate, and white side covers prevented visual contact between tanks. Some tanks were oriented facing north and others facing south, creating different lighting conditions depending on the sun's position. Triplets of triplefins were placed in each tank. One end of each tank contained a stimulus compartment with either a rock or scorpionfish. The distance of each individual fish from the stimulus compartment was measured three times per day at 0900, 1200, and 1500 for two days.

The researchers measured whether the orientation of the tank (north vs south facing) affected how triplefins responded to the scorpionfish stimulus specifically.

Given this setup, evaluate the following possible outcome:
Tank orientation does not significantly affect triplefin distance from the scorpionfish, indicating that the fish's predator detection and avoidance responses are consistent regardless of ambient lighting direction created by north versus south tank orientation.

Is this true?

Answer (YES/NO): NO